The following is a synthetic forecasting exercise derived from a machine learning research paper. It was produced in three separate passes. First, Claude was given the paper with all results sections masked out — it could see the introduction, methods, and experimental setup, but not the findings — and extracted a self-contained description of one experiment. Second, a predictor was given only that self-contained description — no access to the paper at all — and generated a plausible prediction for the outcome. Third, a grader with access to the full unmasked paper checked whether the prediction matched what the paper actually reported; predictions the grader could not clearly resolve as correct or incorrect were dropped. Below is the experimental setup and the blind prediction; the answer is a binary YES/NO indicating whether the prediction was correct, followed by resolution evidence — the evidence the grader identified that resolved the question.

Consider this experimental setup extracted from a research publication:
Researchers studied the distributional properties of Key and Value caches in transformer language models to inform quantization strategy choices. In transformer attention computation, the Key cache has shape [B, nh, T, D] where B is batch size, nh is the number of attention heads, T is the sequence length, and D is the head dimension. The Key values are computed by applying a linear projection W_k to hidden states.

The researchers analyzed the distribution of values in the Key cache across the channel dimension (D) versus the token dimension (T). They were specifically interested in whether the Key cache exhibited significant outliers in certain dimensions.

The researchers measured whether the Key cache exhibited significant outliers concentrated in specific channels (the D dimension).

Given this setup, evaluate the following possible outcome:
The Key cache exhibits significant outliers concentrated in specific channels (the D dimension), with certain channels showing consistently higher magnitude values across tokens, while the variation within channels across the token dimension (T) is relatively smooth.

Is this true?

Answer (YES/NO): NO